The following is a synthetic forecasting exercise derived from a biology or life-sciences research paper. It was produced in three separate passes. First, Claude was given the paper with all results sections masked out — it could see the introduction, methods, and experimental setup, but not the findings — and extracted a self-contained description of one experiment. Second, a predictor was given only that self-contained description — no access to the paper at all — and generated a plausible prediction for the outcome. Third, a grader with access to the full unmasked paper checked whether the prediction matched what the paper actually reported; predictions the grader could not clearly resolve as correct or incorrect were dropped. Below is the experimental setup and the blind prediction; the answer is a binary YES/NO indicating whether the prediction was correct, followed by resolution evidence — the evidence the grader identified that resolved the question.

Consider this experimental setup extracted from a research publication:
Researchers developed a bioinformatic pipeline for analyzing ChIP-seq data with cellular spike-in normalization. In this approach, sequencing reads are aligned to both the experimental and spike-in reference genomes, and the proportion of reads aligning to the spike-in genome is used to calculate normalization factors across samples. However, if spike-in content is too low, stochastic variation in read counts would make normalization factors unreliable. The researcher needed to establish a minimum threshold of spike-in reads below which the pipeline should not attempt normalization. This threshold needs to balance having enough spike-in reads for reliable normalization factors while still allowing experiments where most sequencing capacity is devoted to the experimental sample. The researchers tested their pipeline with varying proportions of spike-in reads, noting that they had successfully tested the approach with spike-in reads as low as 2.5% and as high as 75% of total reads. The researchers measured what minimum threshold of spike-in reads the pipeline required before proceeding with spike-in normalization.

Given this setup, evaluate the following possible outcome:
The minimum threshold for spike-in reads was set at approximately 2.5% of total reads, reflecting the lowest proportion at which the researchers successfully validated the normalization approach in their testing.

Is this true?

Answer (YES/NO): NO